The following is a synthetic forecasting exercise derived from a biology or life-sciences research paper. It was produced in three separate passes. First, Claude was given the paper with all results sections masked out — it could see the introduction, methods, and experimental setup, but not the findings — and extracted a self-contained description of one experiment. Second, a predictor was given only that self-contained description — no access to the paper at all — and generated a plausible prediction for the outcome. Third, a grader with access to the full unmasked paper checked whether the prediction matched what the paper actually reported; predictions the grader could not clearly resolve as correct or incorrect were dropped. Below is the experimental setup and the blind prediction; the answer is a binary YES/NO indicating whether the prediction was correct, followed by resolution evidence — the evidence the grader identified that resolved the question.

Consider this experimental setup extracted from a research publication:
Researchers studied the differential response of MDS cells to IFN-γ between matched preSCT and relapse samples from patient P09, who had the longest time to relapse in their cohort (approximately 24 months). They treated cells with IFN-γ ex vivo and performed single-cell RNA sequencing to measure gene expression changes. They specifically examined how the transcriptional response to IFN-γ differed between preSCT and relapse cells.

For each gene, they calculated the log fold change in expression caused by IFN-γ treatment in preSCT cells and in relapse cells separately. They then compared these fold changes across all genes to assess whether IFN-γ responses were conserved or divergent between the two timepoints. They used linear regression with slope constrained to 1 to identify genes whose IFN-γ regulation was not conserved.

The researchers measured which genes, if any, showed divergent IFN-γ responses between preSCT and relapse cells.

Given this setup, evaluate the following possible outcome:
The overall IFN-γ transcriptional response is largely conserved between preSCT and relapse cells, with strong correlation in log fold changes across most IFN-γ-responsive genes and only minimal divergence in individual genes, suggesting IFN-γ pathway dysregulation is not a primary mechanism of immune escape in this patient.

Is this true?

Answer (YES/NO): NO